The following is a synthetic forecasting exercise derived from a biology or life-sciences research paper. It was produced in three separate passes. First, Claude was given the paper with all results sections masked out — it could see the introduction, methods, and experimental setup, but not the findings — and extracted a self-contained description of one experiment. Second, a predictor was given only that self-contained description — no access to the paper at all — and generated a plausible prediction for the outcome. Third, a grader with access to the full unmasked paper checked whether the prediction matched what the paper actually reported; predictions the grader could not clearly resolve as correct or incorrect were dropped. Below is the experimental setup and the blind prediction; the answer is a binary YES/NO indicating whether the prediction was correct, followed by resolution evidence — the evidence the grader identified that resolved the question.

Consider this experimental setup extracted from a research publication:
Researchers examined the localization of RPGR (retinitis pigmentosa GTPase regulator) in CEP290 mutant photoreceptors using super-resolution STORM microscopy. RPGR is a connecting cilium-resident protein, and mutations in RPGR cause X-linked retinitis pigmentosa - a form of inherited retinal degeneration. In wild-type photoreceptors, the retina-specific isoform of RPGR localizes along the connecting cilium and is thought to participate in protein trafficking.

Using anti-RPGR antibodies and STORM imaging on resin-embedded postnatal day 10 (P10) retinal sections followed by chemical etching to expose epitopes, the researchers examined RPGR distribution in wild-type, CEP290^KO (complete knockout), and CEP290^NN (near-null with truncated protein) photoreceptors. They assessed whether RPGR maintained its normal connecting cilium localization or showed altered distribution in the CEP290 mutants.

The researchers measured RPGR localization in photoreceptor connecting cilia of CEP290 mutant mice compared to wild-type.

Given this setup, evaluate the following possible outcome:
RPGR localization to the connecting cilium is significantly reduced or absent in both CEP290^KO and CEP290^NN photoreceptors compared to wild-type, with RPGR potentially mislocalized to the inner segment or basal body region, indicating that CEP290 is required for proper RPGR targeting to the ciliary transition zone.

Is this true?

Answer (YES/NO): NO